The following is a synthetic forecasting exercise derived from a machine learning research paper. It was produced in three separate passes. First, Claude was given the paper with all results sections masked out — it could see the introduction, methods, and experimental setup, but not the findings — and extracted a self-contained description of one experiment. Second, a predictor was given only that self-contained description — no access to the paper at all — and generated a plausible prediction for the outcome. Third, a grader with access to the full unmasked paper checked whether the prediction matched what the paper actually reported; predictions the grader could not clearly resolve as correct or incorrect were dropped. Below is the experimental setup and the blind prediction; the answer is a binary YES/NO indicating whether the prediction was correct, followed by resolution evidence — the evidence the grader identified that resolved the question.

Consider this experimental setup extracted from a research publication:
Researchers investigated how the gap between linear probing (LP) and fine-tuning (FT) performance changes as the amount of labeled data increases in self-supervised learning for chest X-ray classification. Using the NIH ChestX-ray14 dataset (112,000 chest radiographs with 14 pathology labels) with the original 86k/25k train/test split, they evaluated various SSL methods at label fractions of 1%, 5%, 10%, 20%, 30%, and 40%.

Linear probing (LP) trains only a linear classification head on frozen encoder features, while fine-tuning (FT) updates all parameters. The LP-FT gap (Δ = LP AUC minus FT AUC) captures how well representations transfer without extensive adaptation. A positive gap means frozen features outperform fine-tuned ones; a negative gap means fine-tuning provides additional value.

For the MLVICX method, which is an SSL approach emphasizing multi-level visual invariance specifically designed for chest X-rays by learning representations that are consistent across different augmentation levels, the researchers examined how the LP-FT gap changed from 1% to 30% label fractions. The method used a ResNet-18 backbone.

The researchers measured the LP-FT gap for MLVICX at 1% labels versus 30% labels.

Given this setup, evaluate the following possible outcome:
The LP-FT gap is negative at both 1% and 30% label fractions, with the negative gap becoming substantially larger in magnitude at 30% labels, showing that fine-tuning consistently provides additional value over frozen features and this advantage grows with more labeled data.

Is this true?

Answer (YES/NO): NO